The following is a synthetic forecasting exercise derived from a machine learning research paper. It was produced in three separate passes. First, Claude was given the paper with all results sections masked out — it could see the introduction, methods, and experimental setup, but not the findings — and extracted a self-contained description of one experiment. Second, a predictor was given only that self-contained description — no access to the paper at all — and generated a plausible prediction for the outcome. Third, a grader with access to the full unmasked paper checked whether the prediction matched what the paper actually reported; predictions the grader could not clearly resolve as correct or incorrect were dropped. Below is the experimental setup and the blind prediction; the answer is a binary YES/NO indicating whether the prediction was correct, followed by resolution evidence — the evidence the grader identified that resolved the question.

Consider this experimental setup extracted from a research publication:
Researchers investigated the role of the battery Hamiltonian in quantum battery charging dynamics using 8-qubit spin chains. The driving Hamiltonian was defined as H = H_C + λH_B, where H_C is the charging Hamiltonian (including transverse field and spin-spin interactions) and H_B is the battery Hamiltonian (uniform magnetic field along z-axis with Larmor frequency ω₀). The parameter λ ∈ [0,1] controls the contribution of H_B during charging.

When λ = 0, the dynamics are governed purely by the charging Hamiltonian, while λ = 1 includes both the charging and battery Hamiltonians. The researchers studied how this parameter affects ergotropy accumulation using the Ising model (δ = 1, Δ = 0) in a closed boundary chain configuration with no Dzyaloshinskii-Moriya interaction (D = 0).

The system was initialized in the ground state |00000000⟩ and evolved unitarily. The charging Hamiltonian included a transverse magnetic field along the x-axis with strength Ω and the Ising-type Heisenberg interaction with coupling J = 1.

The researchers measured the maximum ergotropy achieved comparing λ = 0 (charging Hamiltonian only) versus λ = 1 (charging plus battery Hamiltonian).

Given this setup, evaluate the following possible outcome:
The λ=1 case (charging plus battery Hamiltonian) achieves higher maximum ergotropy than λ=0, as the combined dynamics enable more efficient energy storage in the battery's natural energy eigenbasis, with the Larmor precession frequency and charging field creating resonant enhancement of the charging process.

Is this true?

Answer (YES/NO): NO